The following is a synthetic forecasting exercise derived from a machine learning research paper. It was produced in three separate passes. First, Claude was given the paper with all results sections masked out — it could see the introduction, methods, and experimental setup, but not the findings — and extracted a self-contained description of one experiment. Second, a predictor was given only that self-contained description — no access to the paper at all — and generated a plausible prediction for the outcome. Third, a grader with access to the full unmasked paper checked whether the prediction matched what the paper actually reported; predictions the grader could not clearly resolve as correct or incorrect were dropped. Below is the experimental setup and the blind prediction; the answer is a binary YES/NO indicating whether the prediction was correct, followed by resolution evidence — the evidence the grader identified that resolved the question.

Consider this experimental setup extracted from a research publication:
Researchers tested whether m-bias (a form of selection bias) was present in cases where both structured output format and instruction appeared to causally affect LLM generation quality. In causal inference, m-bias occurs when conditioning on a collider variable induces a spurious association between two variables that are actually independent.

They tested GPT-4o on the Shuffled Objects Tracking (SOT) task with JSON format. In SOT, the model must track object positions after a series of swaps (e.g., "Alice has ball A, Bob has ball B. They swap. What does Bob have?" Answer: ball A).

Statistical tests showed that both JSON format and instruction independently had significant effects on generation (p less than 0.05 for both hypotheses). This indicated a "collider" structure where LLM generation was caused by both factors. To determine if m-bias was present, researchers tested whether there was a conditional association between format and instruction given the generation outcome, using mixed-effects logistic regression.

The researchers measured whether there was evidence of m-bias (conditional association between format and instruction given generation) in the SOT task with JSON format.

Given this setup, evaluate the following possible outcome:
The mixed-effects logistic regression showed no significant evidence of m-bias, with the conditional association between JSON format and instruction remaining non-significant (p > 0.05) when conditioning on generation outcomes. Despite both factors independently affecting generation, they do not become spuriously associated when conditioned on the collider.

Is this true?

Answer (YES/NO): YES